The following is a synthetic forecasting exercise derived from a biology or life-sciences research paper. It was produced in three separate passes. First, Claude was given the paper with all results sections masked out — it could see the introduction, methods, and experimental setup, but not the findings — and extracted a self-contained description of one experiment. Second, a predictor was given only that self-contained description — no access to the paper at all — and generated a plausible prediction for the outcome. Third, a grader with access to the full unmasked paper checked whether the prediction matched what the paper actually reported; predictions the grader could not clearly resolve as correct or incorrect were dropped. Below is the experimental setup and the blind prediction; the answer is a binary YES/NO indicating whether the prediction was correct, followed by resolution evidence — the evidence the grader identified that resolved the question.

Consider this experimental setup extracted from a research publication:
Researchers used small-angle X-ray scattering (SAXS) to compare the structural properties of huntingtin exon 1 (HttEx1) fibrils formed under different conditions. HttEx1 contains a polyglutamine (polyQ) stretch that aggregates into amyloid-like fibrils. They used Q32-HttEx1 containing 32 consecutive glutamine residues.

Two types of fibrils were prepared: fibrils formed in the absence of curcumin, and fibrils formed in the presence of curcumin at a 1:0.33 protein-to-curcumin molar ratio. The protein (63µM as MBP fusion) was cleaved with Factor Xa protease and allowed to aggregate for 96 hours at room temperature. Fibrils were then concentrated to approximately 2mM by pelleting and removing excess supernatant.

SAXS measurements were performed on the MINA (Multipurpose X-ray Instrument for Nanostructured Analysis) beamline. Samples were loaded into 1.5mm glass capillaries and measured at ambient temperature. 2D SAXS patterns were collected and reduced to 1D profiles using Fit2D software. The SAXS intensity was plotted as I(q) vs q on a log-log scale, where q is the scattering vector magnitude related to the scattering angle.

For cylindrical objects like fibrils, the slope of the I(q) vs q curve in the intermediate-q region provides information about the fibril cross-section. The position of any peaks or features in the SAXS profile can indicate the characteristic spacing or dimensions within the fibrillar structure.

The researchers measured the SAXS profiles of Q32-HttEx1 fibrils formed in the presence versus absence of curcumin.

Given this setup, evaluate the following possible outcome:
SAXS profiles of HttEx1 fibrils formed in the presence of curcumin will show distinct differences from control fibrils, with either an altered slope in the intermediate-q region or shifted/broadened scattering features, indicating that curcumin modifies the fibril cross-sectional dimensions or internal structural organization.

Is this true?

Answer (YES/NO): YES